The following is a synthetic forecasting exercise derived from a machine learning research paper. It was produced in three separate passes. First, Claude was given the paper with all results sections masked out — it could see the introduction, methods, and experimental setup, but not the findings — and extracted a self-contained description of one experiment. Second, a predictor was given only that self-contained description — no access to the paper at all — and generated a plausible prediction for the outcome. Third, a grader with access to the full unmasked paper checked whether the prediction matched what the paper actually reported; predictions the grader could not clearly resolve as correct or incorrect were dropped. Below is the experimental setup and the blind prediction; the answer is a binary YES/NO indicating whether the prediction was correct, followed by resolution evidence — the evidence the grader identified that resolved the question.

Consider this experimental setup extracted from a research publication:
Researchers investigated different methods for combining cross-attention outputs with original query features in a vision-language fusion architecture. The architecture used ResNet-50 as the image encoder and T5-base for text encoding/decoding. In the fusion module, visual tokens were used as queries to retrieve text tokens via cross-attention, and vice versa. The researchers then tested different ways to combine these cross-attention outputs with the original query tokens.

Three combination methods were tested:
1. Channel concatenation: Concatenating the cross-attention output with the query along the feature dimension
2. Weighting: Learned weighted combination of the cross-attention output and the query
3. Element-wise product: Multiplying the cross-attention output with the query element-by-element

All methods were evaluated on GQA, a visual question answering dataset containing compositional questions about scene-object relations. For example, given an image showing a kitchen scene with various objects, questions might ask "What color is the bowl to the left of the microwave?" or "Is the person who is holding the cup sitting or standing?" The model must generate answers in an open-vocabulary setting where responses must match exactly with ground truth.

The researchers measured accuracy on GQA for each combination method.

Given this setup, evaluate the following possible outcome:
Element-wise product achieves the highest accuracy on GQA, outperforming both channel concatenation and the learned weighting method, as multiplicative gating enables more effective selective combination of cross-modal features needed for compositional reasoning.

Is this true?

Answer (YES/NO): NO